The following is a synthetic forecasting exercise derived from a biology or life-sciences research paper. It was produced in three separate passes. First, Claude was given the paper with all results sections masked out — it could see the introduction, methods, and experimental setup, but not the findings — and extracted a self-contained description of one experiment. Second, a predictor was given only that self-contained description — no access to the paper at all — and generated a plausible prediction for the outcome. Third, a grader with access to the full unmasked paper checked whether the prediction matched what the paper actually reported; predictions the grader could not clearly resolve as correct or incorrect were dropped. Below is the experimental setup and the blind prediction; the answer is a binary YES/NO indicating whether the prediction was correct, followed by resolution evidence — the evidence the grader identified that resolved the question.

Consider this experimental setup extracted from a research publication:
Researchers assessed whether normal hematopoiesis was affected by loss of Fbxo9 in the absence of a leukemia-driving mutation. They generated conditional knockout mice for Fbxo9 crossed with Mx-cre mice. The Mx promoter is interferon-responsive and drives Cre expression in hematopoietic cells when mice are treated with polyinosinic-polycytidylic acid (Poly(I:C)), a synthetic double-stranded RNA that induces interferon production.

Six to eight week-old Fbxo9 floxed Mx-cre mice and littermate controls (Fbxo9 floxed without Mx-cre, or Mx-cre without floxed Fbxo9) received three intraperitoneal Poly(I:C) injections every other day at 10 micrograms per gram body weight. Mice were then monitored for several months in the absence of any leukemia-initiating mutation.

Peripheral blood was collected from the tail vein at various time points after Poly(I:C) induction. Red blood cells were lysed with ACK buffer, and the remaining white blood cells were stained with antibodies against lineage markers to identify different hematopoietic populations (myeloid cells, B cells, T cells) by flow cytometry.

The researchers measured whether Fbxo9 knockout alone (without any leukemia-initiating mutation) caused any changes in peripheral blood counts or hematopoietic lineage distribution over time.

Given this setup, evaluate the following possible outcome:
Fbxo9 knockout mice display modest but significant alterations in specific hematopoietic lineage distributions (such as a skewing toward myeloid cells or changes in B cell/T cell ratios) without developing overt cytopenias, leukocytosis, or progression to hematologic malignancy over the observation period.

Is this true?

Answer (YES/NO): NO